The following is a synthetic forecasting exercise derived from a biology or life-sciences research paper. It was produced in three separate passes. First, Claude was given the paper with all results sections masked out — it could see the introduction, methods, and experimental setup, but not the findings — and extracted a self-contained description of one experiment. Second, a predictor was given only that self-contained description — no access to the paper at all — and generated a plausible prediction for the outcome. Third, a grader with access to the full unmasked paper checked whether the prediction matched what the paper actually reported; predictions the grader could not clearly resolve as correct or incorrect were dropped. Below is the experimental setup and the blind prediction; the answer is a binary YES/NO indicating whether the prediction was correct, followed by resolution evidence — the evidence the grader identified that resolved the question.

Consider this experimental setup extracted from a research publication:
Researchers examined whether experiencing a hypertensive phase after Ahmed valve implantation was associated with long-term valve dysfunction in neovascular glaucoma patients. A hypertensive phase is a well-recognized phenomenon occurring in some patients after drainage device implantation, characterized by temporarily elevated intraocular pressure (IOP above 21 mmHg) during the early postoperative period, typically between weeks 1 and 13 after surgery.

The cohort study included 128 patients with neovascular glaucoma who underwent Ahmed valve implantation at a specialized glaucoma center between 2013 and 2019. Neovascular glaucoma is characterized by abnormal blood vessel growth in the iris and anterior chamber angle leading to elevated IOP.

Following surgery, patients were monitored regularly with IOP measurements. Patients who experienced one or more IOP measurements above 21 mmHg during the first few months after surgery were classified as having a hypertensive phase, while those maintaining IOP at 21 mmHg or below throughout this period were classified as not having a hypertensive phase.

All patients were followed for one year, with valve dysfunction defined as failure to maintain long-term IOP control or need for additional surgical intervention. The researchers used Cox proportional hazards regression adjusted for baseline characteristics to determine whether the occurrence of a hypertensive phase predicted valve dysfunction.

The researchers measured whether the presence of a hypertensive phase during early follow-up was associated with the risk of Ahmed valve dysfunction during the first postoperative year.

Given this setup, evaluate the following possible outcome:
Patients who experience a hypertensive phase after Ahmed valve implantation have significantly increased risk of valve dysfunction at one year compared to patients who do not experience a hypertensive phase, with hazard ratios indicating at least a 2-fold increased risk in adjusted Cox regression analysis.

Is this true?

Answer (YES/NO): YES